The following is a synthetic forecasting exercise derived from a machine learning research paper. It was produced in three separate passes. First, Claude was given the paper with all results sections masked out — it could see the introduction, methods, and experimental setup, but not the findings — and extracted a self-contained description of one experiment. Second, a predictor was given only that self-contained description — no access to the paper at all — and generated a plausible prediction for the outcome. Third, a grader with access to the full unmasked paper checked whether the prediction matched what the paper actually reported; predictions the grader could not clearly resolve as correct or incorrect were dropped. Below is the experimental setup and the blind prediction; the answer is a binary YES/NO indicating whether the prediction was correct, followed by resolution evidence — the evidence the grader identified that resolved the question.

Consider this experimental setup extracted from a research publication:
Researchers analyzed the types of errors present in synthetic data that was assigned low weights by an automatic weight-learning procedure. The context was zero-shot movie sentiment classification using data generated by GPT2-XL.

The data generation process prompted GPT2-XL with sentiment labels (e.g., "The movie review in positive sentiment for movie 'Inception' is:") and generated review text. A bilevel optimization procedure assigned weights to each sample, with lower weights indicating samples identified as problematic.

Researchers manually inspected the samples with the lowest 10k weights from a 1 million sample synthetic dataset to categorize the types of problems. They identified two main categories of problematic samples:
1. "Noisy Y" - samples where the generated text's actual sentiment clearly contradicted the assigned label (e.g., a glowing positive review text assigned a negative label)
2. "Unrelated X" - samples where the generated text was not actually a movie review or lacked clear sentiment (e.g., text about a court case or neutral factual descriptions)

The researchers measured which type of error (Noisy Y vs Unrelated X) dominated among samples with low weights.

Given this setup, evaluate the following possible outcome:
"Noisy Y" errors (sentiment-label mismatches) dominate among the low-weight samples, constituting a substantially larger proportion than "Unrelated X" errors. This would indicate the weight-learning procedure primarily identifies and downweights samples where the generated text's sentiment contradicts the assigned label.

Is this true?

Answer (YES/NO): YES